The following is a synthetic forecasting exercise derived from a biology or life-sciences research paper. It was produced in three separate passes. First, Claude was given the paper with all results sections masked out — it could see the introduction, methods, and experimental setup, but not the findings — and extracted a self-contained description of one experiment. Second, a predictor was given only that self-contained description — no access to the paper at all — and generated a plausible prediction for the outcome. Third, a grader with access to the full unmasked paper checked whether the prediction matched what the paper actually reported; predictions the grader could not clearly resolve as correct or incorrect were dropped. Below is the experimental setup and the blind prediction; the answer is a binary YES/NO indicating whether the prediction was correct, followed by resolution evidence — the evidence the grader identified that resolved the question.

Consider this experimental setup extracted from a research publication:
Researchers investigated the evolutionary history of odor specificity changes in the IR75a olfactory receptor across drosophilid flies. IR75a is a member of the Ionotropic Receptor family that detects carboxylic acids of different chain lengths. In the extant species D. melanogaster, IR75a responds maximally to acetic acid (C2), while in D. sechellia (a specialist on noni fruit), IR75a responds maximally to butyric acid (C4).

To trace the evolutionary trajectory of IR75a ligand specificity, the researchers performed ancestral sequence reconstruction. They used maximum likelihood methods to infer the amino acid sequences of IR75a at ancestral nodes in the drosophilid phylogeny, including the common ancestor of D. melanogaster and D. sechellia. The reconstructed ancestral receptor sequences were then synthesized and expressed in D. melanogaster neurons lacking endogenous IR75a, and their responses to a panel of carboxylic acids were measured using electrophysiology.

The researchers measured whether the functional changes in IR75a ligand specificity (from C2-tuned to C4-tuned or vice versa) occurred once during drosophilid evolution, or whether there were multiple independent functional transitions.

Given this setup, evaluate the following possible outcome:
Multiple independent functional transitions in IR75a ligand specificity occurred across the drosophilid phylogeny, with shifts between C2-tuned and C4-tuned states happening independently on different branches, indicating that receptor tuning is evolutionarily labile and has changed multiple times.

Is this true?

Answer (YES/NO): YES